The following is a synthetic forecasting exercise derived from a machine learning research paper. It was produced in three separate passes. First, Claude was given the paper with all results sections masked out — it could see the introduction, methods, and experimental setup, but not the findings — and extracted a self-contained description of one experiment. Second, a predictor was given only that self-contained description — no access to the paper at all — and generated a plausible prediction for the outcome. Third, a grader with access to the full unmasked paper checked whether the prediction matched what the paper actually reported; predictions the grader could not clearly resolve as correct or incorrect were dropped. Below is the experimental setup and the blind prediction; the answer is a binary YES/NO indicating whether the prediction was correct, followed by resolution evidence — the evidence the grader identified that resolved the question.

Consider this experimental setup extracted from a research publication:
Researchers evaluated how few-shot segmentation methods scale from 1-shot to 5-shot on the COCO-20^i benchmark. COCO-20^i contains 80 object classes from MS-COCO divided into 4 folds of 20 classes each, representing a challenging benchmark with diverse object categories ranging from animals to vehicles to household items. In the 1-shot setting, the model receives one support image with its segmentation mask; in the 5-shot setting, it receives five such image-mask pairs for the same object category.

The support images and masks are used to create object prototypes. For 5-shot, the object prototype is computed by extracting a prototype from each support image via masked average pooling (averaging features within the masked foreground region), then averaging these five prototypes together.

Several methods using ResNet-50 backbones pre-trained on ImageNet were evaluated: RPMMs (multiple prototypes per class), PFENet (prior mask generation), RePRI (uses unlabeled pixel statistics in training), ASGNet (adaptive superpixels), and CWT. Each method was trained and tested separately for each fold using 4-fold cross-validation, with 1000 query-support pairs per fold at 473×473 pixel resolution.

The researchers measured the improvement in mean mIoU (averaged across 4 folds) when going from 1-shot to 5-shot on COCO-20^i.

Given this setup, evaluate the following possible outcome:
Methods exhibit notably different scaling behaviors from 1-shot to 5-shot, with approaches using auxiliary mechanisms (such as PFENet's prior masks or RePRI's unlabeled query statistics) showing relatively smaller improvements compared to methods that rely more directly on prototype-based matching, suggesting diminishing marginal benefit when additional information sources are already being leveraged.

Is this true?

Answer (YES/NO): NO